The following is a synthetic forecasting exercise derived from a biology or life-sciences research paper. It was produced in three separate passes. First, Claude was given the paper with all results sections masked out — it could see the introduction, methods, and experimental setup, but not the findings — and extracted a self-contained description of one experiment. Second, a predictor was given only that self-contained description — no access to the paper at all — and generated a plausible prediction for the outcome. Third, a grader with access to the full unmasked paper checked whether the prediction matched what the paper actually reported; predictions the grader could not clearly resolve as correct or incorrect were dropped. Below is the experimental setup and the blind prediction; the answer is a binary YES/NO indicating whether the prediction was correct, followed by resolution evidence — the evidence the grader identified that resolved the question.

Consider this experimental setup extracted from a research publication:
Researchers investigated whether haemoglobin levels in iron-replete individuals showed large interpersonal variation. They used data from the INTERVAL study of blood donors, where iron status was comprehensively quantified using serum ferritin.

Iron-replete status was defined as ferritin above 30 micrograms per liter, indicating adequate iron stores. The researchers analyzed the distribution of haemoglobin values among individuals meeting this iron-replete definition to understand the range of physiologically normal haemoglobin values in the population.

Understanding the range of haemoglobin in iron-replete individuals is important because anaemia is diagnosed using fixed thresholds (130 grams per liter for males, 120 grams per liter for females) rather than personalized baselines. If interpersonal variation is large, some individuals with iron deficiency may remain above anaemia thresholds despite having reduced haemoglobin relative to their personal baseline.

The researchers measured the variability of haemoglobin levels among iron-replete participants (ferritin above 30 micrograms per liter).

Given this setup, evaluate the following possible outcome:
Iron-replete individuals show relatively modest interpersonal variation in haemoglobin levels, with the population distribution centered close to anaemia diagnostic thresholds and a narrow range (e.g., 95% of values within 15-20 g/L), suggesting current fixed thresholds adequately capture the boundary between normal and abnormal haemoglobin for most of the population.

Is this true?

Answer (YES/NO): NO